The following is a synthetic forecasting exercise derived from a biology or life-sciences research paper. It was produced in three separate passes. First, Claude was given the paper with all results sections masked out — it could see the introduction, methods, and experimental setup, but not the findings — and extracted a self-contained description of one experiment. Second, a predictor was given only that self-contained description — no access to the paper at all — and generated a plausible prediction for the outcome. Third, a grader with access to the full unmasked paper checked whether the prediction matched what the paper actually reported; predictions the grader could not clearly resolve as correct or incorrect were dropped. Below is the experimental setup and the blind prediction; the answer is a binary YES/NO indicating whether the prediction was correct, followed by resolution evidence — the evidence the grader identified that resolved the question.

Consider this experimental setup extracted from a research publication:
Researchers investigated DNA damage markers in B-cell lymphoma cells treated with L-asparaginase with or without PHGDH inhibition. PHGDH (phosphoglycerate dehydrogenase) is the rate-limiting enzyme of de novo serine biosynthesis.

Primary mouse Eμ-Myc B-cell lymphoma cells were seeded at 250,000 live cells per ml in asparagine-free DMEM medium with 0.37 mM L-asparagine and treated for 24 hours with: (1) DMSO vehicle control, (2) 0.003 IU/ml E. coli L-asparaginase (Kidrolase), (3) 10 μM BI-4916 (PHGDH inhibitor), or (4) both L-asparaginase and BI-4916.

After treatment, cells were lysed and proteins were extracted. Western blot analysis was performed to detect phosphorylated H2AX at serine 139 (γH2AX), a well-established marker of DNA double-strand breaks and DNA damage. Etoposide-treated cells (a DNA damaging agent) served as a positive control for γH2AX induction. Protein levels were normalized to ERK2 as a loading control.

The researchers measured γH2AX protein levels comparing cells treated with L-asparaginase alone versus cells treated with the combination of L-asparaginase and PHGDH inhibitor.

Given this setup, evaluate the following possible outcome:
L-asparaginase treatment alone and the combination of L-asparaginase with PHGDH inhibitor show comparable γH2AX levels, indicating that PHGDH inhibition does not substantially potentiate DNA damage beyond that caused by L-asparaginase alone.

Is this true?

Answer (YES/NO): NO